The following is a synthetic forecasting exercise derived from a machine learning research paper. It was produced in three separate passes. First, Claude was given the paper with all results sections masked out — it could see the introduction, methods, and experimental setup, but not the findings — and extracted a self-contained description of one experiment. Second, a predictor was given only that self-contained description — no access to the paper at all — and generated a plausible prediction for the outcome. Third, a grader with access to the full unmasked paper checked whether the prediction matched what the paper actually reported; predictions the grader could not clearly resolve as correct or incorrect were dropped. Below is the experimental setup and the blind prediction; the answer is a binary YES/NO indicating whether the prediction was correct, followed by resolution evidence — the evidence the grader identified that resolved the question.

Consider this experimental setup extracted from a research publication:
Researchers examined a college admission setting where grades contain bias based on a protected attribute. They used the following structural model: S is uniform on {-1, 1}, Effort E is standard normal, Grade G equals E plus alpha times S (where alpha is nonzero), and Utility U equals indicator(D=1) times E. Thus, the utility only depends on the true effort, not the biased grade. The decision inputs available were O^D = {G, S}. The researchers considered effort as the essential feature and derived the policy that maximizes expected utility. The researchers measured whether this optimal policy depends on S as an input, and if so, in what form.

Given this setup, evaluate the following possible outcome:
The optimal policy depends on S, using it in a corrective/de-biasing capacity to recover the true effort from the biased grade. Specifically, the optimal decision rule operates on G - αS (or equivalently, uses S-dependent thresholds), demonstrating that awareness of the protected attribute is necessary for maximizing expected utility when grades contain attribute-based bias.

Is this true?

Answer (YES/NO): YES